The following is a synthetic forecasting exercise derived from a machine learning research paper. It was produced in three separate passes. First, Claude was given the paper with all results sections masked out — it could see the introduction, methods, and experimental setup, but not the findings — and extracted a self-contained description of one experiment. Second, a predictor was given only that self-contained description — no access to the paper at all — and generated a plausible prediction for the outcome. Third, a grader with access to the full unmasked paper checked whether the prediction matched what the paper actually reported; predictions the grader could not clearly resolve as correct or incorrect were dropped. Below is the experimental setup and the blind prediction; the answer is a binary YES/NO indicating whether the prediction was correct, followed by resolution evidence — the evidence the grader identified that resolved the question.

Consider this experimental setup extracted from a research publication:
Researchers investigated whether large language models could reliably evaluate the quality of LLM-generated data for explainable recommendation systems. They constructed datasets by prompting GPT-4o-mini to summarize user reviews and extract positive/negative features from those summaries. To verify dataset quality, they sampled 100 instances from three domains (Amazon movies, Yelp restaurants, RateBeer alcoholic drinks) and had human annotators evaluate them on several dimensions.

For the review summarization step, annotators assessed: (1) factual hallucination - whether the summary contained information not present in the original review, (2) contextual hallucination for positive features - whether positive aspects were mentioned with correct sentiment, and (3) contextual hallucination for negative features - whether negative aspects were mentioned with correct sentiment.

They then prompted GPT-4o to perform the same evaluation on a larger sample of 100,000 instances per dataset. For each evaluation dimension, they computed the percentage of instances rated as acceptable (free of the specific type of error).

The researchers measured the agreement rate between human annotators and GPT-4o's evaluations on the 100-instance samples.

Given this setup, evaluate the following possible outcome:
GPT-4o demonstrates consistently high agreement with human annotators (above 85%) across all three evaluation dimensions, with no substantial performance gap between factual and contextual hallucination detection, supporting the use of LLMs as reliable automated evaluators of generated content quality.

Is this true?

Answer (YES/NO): YES